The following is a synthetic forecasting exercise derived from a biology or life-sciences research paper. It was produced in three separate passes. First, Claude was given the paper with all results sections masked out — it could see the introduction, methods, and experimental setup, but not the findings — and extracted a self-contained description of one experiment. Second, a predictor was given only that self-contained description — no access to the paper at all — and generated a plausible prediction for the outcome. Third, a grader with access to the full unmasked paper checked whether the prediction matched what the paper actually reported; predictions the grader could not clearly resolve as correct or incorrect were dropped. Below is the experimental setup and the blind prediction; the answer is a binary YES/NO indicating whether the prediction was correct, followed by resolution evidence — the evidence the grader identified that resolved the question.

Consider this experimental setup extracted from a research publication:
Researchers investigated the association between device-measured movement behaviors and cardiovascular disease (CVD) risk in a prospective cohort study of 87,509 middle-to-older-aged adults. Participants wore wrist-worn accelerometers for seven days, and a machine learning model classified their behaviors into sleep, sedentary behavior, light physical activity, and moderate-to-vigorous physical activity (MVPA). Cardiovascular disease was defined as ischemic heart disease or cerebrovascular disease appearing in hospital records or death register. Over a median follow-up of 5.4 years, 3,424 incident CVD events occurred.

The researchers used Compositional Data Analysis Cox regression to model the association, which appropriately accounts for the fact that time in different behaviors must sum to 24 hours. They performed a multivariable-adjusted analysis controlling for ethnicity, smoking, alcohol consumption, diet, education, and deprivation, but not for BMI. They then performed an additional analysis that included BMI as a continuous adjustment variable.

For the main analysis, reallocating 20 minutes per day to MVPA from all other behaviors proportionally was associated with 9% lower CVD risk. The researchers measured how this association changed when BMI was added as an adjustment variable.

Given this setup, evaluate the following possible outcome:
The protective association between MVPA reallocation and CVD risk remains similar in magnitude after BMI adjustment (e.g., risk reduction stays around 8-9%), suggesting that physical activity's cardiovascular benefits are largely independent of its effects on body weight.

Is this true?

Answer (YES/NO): NO